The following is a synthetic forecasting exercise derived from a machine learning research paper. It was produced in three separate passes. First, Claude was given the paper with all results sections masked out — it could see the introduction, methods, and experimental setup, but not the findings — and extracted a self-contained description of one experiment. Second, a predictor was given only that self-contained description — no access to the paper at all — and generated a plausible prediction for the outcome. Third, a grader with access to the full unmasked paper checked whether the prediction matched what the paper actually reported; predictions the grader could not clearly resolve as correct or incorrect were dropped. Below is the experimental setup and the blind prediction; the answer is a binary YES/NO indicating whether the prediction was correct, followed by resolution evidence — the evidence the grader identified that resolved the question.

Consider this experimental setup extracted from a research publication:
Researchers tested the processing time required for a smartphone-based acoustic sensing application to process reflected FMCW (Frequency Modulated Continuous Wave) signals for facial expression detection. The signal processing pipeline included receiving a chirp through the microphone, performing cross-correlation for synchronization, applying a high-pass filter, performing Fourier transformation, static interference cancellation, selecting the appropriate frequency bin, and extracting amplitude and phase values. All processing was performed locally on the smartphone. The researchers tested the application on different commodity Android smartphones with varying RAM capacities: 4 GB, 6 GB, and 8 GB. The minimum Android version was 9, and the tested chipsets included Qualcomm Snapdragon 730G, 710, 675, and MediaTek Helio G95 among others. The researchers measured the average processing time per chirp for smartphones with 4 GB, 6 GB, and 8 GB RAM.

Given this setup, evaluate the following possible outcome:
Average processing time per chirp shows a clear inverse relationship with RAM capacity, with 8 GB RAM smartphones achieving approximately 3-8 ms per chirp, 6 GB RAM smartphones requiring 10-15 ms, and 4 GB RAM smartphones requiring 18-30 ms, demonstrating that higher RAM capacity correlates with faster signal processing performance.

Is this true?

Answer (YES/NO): NO